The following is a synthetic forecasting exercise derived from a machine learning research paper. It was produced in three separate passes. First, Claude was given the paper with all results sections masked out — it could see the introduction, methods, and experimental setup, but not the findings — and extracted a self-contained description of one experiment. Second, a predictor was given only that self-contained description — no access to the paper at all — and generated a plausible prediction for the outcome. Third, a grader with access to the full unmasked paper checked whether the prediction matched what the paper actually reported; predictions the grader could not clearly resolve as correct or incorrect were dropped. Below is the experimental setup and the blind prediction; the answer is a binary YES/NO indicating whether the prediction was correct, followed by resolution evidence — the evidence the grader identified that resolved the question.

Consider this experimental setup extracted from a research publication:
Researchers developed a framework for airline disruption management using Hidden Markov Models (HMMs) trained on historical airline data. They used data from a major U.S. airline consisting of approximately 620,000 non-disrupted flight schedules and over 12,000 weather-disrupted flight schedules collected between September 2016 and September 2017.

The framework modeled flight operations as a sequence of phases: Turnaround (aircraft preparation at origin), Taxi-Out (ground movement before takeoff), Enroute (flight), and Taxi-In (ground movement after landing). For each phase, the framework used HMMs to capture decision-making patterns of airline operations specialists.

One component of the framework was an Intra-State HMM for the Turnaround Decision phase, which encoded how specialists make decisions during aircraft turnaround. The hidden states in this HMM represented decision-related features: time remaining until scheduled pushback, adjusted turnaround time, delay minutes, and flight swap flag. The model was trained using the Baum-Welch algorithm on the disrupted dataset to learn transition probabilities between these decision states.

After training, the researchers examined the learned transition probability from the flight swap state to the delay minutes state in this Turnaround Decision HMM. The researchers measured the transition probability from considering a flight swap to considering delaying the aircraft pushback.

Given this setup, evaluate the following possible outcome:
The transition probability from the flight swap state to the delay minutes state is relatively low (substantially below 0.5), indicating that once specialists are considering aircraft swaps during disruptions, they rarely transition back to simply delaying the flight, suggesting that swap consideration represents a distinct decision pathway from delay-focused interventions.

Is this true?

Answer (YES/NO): YES